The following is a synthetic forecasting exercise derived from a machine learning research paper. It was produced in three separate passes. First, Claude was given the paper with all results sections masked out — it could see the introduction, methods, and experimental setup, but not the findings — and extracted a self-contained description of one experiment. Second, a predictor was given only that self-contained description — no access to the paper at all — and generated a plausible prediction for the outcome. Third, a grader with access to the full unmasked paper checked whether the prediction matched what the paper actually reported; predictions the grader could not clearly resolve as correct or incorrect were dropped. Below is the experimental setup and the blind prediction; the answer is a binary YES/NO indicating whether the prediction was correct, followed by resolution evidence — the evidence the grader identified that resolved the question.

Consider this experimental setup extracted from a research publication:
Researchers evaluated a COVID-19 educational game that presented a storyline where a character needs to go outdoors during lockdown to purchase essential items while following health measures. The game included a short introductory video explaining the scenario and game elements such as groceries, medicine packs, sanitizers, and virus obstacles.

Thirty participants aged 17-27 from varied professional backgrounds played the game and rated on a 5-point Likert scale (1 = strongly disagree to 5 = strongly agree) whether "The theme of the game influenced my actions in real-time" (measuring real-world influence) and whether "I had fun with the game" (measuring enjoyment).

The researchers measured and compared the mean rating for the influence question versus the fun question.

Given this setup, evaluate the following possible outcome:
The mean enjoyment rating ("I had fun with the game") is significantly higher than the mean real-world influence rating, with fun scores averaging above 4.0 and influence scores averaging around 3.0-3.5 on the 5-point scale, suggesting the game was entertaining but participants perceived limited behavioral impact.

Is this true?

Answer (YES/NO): NO